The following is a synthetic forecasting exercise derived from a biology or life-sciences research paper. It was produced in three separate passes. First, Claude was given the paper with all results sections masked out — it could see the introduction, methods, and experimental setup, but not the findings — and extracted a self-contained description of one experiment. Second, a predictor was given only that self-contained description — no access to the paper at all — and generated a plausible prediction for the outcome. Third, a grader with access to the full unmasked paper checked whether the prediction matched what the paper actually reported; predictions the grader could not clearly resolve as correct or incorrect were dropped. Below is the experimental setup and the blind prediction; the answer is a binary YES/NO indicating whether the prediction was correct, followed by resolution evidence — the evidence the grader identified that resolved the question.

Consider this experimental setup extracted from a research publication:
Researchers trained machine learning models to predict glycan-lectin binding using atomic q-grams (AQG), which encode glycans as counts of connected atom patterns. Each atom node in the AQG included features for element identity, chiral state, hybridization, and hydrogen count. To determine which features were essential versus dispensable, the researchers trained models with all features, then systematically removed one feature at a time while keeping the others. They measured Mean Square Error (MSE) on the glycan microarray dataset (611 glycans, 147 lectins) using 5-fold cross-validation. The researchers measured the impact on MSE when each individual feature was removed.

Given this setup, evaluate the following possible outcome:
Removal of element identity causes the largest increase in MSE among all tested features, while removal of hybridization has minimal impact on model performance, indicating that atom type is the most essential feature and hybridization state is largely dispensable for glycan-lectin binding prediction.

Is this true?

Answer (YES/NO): NO